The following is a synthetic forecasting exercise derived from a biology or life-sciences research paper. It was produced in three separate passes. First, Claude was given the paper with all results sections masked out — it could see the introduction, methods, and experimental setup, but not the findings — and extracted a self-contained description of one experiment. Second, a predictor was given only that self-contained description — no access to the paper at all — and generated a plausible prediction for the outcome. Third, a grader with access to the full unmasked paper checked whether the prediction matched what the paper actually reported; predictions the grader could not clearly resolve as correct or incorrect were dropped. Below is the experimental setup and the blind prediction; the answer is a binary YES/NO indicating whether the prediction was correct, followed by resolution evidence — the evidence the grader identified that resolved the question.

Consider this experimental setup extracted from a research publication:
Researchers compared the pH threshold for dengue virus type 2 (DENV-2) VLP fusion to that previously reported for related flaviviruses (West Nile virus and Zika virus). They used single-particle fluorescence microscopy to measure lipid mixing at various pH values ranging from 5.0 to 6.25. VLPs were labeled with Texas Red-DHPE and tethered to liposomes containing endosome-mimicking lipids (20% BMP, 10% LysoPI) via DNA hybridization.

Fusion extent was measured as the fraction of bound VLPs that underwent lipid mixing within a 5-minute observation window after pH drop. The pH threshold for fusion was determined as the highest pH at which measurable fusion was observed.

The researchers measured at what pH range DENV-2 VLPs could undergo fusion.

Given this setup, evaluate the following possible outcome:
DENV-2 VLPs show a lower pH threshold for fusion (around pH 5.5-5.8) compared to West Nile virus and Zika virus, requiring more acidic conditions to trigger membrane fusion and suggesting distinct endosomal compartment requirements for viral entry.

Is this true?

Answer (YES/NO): NO